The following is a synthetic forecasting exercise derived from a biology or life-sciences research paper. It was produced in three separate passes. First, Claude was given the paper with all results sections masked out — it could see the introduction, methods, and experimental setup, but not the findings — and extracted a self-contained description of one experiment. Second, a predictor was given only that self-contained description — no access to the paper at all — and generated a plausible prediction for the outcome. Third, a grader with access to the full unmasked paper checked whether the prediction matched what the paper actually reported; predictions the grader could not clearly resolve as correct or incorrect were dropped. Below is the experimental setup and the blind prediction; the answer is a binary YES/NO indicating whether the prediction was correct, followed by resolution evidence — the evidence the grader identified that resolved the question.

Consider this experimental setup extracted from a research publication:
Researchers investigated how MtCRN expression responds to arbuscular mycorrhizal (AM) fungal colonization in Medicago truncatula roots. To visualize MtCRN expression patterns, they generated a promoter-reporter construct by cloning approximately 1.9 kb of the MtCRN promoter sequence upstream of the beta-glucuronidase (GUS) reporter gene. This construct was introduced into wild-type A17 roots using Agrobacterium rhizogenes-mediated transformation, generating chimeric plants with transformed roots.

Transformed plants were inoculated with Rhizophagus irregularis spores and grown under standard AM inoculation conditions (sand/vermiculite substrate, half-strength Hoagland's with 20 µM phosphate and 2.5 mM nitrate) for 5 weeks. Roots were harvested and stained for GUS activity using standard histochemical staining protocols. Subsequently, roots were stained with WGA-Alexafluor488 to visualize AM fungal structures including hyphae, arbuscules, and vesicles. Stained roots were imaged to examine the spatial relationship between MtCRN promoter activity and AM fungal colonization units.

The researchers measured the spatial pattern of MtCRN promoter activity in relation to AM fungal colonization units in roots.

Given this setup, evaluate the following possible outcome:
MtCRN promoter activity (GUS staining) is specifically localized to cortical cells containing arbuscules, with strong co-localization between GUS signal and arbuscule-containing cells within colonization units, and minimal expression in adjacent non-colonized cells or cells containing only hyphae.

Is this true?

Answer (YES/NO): NO